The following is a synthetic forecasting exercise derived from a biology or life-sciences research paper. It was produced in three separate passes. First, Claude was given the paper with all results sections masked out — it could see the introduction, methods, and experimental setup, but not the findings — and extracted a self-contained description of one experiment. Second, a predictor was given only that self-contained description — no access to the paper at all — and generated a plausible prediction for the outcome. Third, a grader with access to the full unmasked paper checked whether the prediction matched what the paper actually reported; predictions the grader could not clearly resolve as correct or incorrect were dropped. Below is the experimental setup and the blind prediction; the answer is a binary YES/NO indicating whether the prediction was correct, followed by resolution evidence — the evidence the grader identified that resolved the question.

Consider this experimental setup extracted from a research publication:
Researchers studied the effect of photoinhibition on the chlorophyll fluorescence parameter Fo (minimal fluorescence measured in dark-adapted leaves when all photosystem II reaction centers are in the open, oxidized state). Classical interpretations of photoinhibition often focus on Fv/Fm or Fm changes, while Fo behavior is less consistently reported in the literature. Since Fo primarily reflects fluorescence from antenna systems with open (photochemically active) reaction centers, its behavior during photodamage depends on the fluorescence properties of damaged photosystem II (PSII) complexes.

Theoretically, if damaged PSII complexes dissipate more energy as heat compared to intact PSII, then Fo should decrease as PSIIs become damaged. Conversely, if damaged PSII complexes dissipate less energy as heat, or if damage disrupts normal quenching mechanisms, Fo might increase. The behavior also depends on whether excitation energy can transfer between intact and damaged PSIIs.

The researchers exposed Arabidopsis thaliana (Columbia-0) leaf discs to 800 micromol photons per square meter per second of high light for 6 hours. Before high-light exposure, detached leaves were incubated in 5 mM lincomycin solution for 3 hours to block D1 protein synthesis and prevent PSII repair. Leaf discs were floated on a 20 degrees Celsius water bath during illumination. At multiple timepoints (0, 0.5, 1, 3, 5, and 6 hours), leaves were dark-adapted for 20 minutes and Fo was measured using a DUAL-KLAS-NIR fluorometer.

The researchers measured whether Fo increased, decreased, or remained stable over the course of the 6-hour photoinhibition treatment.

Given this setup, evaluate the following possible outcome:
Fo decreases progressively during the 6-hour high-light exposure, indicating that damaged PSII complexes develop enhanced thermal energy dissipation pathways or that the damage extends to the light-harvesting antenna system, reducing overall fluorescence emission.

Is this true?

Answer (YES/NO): NO